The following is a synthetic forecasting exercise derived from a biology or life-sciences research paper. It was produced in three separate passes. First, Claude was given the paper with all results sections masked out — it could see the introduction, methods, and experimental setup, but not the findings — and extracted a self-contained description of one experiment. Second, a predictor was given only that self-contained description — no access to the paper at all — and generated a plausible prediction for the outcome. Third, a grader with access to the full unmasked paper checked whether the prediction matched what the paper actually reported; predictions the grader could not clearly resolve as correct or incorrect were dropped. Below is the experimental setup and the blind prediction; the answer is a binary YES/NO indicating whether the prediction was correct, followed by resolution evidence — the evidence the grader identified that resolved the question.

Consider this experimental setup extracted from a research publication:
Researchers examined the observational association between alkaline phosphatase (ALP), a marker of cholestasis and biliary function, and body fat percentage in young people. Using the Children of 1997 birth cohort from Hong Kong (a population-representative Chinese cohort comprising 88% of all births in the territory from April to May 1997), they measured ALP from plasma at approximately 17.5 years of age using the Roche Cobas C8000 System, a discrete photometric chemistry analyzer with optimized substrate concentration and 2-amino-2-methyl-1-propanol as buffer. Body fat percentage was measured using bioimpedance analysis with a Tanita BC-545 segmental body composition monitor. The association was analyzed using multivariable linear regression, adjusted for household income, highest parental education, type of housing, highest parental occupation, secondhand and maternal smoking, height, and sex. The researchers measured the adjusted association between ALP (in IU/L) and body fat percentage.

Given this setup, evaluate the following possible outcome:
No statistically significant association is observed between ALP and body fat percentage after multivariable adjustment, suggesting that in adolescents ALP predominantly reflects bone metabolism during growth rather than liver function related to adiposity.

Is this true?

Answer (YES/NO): NO